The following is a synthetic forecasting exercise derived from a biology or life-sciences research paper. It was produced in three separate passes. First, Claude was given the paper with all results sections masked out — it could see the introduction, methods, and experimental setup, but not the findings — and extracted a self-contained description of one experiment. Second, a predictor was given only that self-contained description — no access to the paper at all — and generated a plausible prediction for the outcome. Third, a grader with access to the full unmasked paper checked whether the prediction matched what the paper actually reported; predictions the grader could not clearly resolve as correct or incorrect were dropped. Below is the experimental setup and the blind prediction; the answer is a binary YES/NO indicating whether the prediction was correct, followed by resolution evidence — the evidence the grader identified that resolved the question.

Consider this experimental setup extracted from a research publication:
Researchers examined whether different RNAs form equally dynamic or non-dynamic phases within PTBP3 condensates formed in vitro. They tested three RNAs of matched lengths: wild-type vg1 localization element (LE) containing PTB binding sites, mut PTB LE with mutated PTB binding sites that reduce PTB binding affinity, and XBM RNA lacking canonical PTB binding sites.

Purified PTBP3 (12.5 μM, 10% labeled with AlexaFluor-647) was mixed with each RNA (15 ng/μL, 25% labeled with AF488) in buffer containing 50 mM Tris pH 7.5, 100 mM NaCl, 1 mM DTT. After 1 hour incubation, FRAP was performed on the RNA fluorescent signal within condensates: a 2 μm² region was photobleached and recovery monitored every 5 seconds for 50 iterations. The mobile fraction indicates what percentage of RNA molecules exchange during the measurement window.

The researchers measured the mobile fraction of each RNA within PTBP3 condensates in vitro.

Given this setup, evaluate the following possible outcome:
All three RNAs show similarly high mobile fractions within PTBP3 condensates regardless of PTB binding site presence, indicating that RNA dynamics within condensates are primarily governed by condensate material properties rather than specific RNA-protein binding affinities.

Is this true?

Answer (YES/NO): NO